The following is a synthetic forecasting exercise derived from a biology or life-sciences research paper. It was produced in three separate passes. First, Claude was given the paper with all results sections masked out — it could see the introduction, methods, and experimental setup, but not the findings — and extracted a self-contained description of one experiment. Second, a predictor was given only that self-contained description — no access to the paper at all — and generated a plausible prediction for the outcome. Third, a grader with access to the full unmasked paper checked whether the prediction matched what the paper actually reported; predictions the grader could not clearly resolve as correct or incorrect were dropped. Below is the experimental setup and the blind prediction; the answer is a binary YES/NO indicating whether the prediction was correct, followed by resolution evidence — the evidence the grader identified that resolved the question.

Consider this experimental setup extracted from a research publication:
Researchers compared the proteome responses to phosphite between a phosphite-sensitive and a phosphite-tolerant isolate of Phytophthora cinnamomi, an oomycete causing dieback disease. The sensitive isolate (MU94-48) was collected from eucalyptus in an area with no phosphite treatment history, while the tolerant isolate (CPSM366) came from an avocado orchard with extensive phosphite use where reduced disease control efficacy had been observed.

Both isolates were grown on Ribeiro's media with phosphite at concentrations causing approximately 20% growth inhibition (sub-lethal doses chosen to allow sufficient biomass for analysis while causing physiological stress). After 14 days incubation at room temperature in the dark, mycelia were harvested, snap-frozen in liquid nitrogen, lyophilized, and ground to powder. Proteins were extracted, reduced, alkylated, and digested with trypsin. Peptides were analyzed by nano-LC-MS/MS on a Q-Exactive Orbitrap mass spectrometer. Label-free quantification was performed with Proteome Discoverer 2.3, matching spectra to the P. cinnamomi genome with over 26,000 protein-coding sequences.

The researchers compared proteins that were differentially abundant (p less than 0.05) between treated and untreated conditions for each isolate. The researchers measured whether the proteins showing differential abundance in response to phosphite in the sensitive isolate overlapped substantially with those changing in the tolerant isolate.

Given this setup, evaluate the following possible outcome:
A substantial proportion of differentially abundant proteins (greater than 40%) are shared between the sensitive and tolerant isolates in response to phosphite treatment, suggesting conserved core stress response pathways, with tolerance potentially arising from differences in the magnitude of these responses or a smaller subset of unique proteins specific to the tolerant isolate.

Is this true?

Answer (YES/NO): NO